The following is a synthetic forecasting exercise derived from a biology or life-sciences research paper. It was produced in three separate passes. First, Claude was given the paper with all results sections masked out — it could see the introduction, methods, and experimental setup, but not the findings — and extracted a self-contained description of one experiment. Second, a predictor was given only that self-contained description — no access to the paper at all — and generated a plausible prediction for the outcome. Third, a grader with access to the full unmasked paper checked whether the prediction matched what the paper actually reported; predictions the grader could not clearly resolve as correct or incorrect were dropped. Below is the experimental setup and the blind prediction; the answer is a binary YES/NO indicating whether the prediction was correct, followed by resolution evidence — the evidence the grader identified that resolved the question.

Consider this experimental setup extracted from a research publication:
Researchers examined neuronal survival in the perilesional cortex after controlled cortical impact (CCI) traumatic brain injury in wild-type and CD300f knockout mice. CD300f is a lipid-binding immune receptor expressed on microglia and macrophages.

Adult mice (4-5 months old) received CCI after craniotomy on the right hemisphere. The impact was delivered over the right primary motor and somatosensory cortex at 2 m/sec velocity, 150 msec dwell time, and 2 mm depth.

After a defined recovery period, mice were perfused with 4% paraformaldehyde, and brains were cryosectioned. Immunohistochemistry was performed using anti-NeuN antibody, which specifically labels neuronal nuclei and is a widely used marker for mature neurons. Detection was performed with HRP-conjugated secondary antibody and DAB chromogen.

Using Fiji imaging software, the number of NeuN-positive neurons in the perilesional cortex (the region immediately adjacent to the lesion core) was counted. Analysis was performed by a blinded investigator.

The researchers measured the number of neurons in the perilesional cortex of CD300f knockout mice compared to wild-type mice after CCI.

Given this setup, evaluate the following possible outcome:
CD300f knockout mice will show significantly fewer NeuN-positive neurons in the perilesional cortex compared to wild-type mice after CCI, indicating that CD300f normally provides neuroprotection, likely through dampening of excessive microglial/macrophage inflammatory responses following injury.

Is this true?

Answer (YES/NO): NO